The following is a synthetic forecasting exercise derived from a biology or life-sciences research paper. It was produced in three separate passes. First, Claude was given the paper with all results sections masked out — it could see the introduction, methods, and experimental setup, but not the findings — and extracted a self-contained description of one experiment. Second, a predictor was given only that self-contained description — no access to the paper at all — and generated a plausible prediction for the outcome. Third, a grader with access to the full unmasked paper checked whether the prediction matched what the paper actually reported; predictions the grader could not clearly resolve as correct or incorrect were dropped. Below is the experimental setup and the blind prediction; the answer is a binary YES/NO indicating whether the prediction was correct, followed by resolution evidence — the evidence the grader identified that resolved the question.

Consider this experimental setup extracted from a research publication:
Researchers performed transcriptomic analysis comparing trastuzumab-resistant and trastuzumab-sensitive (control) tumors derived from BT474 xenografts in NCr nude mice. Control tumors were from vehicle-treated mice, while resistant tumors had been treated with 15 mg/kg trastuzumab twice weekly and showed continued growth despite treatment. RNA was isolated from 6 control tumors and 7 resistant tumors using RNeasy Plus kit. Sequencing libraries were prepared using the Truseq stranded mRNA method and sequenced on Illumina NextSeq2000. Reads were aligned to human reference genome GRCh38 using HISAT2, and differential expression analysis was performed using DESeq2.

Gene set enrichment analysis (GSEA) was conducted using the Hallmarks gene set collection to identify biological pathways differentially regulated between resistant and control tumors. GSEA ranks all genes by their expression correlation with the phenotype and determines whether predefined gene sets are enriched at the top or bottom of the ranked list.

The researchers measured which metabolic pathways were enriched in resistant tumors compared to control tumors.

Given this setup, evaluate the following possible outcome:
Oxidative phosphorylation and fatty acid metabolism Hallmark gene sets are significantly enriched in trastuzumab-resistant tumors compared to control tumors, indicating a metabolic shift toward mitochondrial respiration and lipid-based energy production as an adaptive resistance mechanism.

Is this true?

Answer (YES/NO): NO